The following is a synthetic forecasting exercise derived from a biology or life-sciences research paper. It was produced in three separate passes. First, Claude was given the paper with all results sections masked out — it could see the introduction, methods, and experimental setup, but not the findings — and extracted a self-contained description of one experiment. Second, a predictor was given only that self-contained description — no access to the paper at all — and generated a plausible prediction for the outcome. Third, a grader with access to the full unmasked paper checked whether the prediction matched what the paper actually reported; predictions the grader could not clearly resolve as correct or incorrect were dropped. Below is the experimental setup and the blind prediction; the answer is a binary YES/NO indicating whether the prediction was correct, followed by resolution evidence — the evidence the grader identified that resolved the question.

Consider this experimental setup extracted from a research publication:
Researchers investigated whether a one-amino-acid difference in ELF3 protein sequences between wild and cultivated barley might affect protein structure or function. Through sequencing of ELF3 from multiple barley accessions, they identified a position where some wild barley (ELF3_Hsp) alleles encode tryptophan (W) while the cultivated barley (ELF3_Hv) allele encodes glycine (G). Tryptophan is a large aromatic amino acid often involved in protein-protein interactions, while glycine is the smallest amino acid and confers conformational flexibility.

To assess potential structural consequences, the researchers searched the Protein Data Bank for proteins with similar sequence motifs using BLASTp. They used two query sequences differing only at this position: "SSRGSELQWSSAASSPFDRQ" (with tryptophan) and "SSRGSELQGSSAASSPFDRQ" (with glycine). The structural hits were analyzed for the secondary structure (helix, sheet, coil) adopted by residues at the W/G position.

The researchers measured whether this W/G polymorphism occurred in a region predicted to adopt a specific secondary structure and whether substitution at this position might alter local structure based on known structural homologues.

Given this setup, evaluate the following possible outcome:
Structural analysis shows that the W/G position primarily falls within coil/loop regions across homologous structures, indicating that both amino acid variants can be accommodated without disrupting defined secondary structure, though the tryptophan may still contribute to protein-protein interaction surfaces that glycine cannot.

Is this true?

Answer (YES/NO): NO